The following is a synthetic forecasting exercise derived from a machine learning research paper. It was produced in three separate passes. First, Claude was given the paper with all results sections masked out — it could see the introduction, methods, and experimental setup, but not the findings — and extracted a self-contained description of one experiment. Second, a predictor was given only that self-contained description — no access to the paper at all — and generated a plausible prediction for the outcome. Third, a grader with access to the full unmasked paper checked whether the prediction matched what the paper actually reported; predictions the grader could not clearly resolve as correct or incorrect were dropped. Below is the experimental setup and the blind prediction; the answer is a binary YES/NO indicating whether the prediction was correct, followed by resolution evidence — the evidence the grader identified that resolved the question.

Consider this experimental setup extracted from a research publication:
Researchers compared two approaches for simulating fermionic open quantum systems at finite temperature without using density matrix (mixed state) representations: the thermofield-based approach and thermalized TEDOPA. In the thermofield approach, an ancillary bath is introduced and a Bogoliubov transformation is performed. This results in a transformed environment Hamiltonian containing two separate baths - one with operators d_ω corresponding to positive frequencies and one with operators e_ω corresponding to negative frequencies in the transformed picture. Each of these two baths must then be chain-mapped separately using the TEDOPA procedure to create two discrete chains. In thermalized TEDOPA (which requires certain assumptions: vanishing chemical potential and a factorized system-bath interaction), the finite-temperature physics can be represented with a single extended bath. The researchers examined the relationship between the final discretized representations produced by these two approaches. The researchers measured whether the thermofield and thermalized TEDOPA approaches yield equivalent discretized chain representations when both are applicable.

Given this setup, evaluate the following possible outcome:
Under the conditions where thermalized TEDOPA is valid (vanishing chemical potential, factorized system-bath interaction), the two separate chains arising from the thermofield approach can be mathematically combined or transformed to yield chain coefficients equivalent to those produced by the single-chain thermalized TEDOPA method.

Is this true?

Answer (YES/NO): YES